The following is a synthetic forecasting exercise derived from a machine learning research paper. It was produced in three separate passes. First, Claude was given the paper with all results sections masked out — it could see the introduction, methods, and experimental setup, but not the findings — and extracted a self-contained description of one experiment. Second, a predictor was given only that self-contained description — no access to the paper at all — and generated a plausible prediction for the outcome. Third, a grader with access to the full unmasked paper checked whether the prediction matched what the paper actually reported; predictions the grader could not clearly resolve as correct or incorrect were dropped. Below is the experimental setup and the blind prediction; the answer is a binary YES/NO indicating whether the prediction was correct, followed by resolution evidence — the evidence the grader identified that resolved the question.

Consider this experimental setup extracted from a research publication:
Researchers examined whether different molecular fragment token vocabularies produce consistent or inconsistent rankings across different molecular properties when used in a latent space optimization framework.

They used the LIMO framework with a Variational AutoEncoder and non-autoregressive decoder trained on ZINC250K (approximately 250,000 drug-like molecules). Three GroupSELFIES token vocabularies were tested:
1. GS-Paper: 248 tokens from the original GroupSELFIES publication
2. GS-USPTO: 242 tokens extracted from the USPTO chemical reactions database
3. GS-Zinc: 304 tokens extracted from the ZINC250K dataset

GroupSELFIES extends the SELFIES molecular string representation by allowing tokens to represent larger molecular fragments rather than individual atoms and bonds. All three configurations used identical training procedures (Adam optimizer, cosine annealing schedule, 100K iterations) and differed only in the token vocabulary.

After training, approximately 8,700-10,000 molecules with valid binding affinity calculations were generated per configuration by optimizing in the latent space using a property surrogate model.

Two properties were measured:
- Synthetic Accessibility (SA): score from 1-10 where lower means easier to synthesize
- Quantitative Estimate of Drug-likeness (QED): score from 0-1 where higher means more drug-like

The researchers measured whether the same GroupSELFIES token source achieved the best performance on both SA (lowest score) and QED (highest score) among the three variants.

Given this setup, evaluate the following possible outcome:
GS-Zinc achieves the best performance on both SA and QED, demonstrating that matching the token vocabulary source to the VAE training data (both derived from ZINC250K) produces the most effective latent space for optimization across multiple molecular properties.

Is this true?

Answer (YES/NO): NO